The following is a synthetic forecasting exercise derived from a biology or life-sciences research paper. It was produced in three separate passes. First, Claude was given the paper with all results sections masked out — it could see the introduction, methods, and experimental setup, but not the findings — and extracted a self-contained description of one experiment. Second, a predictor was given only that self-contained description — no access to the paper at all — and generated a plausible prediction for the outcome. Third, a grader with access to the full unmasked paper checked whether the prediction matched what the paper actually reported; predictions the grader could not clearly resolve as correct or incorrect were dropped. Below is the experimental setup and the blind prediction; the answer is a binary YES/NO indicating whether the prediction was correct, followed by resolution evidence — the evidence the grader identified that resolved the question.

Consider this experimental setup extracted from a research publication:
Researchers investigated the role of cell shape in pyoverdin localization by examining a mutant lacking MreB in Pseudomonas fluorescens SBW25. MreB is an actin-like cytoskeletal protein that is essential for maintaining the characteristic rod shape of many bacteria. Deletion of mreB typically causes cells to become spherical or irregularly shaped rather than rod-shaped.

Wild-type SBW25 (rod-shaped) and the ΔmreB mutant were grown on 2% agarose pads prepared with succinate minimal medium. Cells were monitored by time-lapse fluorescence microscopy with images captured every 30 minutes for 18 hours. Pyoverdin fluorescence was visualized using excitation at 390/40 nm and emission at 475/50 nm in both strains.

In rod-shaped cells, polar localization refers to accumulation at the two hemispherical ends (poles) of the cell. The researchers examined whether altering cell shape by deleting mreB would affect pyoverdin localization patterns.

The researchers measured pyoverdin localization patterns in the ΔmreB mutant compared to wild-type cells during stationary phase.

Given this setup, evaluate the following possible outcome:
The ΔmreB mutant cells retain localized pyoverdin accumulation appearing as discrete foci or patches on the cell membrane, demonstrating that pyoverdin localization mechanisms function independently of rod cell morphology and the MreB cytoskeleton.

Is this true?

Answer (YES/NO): YES